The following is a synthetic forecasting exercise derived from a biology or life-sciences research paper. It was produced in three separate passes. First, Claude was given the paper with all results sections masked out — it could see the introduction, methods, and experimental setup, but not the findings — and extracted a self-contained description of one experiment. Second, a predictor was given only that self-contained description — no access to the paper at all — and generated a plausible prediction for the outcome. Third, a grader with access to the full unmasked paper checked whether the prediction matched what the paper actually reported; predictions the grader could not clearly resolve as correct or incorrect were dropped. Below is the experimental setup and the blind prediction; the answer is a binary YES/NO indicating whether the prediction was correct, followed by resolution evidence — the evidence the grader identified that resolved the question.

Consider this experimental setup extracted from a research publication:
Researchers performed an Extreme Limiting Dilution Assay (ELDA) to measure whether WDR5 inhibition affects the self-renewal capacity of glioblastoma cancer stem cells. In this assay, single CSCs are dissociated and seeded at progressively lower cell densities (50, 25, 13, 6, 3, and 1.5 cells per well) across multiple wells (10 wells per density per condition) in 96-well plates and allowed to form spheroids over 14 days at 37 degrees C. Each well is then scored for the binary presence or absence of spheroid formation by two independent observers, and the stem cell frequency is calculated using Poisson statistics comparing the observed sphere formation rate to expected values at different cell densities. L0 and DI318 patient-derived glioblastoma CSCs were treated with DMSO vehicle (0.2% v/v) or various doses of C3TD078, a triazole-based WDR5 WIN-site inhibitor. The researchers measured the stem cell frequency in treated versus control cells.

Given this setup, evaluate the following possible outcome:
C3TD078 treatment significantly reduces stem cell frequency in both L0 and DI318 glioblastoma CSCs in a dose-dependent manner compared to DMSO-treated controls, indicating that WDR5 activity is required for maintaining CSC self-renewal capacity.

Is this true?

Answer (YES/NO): YES